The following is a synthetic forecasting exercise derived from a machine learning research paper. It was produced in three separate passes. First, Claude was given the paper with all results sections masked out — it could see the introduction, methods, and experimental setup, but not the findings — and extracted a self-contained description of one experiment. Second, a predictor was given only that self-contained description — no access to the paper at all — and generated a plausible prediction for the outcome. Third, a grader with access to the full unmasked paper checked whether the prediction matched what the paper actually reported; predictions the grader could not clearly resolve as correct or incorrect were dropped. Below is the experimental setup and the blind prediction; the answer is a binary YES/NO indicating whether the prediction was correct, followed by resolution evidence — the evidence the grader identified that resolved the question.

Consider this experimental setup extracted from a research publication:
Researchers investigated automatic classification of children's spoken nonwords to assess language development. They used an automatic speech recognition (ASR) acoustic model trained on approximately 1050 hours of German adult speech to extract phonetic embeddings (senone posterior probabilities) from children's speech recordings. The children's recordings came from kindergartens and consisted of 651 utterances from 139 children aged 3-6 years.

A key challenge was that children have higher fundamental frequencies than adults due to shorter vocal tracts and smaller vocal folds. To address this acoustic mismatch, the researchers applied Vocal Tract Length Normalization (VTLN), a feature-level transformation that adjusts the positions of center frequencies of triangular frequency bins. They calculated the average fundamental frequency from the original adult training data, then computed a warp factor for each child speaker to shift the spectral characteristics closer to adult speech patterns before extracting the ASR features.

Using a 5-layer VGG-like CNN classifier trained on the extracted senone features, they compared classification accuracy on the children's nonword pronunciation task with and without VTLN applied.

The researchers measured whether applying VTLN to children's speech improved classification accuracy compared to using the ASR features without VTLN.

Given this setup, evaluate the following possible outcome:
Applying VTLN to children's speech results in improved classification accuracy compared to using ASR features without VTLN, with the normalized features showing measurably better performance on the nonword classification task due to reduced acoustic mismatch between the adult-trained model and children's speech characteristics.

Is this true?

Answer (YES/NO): YES